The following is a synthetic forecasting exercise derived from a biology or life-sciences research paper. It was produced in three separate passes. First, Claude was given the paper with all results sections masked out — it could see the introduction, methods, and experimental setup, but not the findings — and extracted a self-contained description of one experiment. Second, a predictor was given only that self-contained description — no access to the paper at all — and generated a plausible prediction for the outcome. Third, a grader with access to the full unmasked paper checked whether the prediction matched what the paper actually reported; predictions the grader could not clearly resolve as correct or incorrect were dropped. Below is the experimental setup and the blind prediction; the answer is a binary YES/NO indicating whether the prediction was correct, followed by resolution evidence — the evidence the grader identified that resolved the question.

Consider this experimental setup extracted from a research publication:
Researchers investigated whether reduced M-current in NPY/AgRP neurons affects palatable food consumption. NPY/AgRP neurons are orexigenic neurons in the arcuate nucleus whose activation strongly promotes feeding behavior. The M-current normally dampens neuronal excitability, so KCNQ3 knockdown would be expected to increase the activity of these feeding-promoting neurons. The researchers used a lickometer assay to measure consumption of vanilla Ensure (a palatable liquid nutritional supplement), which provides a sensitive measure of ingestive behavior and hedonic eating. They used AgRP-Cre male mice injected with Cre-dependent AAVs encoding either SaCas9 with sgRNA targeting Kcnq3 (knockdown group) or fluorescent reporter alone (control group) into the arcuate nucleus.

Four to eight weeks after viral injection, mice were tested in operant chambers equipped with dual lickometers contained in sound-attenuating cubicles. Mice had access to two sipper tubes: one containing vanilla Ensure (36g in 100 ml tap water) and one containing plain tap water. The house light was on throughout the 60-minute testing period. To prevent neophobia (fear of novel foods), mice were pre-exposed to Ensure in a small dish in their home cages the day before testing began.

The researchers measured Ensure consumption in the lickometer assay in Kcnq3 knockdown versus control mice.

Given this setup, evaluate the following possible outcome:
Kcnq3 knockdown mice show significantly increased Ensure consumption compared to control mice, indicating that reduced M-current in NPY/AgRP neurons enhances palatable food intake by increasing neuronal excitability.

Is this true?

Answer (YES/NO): NO